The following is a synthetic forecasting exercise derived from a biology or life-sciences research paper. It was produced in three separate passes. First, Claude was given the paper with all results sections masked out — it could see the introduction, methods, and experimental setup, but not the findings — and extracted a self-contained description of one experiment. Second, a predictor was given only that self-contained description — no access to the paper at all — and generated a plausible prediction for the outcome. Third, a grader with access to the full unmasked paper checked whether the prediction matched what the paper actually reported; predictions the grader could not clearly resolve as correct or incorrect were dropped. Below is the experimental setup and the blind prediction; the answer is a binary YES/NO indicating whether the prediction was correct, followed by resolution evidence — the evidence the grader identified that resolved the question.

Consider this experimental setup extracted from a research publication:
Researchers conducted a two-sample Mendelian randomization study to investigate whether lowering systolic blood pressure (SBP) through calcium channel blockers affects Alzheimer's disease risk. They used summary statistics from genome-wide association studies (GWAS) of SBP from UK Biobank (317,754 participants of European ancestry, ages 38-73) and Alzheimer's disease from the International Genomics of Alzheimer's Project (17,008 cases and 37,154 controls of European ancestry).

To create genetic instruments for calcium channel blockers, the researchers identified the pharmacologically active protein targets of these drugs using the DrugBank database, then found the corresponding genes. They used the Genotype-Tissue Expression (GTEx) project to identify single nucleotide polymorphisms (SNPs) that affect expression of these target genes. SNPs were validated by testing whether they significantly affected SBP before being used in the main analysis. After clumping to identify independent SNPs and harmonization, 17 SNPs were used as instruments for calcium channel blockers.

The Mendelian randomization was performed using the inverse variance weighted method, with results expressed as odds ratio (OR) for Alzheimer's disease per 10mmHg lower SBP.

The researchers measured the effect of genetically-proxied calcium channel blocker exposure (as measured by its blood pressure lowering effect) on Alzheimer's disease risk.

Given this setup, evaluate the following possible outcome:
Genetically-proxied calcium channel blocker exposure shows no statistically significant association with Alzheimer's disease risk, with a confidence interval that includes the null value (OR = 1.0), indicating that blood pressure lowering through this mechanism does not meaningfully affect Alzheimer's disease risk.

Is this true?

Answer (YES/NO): YES